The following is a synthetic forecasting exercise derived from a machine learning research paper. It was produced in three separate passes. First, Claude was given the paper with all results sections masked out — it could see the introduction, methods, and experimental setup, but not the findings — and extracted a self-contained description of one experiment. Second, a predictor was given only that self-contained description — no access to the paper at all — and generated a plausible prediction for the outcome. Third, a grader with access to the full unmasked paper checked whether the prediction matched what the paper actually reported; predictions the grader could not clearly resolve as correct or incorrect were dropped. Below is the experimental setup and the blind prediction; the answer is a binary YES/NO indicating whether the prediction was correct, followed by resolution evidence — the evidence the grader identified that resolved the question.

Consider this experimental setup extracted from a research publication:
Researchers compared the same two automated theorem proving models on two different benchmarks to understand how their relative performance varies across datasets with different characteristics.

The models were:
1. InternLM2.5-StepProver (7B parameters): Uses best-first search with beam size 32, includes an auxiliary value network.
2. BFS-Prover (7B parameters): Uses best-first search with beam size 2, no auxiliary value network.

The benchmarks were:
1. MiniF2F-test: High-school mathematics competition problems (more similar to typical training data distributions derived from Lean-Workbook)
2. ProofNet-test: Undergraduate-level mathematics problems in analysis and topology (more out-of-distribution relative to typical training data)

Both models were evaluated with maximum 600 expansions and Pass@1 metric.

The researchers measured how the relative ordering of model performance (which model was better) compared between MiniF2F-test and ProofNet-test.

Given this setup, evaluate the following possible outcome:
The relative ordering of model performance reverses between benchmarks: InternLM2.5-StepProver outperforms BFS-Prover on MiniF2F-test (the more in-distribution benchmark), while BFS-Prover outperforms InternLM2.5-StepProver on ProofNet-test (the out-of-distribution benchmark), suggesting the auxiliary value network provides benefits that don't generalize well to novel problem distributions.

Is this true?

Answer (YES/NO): NO